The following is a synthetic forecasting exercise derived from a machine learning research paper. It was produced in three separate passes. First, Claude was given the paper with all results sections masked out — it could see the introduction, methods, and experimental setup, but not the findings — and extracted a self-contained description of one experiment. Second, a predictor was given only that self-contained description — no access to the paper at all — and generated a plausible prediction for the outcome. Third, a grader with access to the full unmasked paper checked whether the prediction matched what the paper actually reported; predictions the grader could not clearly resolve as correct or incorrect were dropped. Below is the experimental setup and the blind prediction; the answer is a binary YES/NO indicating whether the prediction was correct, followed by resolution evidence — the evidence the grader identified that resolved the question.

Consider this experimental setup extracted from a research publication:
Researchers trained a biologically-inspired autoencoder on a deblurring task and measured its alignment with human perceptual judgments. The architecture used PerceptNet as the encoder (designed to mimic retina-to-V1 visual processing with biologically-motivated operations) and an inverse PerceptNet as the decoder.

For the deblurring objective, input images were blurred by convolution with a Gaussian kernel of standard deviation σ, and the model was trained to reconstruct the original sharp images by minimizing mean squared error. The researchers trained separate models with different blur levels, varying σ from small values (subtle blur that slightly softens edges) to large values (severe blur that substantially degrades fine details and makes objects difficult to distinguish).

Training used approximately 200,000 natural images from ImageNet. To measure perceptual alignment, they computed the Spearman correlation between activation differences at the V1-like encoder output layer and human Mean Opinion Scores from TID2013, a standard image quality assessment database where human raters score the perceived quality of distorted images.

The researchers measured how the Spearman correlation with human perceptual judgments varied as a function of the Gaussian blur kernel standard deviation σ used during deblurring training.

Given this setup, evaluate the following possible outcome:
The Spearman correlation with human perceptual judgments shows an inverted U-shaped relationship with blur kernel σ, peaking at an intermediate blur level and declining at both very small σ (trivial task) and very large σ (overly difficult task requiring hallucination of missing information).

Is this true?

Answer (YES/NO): YES